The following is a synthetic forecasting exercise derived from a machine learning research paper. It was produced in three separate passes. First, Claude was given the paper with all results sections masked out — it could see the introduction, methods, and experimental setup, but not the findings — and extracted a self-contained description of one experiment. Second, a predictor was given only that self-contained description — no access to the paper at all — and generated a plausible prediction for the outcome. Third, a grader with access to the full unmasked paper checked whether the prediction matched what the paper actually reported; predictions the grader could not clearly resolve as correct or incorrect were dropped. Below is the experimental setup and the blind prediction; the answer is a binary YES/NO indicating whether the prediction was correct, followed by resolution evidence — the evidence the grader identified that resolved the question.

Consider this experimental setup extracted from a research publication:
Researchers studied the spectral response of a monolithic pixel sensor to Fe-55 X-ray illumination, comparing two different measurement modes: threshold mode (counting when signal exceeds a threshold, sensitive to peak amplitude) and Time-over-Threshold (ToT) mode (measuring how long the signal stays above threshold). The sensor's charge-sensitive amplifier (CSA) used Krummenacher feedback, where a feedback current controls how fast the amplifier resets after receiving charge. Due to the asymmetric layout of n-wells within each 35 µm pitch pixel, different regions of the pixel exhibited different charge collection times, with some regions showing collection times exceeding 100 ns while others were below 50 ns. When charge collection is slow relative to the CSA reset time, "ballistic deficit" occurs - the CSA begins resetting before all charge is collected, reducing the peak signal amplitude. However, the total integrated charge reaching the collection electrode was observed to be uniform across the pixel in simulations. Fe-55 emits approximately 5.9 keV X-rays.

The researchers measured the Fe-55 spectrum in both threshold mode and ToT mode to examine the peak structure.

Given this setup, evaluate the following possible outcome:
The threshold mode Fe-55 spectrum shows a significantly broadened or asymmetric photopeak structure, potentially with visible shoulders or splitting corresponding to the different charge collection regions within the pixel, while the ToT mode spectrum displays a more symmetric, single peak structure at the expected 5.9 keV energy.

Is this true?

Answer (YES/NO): YES